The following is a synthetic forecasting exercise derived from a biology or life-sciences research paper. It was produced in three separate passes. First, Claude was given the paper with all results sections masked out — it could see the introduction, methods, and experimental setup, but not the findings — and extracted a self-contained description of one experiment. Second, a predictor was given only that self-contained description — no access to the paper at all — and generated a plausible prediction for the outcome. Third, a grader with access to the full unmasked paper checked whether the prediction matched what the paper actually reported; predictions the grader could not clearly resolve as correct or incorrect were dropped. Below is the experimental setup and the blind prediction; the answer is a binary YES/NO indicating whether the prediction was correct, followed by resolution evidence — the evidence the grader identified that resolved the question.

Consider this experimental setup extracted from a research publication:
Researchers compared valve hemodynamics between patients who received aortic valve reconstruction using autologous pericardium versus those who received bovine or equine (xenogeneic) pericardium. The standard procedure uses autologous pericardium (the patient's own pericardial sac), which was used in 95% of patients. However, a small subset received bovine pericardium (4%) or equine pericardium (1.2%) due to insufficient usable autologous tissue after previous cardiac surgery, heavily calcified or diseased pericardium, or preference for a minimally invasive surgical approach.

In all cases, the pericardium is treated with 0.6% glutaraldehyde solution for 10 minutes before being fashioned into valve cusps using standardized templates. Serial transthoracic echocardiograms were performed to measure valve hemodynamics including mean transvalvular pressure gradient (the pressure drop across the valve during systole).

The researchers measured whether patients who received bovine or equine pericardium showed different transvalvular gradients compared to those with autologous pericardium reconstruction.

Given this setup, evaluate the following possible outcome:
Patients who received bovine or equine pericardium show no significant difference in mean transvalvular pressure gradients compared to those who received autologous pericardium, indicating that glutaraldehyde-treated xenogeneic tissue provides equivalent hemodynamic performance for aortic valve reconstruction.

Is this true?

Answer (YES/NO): NO